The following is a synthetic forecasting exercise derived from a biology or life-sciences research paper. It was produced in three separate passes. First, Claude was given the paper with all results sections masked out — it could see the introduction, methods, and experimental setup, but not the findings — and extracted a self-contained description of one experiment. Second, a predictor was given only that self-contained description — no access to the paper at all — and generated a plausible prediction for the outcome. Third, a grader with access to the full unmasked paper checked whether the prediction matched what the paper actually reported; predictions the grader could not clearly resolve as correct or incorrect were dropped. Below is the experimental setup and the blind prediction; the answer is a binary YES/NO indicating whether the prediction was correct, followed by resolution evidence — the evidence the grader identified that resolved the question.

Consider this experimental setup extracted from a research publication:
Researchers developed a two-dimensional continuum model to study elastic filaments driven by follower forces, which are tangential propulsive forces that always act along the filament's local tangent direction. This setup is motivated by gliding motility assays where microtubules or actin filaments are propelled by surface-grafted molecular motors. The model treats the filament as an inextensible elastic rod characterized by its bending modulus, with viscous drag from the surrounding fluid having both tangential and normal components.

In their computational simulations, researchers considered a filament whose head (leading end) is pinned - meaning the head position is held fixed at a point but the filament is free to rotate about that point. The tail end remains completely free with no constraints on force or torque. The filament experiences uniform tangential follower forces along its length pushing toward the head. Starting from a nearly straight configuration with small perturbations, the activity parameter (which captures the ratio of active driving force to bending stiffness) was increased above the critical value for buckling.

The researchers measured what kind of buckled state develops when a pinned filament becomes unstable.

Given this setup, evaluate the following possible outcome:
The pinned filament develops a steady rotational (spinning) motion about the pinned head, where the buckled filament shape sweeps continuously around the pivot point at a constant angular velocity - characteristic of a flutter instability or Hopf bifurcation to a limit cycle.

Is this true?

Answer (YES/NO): NO